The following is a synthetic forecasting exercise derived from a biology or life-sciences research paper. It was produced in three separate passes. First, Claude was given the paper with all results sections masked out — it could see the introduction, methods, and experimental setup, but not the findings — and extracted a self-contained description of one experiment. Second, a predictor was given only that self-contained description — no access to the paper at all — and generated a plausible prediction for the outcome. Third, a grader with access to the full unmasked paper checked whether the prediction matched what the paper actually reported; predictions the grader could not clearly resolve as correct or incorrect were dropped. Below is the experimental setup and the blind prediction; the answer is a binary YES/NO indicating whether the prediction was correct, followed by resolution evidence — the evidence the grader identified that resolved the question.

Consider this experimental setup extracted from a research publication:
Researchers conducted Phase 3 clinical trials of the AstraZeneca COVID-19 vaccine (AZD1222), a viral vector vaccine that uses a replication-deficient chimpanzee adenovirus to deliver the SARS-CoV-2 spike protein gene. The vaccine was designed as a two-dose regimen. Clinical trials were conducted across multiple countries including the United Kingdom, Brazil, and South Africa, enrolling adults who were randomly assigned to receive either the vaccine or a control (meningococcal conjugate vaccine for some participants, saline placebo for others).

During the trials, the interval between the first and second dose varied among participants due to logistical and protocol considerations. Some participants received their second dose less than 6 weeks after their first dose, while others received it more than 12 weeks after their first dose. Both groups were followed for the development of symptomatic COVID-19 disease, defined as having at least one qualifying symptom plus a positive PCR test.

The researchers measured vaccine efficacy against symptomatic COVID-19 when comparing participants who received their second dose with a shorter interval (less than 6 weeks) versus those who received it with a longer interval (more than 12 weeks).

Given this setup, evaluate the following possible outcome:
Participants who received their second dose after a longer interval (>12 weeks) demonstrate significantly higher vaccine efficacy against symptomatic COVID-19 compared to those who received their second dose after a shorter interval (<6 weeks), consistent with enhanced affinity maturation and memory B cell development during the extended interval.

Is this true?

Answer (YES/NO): YES